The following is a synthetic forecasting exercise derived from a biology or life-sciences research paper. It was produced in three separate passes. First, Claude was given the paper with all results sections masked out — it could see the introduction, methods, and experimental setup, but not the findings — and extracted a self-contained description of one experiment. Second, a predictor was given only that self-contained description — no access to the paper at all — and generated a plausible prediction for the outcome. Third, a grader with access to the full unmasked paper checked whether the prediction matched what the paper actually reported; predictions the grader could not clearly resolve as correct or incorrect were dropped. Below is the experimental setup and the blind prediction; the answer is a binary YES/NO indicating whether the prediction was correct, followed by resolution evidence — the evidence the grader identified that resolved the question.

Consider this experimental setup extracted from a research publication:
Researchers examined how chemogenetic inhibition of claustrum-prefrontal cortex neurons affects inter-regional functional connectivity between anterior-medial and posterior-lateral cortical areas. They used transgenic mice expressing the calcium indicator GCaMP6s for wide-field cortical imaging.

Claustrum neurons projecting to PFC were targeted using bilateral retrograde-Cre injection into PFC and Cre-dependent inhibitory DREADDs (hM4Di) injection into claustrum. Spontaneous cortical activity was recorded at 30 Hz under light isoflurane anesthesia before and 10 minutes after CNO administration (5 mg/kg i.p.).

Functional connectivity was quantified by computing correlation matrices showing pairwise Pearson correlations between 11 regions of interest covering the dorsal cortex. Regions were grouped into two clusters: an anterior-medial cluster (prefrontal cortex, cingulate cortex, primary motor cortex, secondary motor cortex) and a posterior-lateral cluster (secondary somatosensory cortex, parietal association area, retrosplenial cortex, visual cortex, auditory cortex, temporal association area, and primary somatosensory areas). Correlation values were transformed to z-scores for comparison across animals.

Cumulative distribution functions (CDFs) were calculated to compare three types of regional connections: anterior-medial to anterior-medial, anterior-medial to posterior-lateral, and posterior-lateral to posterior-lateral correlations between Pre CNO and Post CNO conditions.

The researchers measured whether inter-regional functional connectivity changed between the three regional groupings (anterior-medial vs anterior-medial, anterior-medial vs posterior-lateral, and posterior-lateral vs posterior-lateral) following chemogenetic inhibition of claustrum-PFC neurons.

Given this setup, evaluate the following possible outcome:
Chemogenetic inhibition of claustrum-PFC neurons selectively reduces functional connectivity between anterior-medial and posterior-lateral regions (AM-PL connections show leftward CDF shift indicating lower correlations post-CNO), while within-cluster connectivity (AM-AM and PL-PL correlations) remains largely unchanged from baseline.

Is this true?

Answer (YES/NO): NO